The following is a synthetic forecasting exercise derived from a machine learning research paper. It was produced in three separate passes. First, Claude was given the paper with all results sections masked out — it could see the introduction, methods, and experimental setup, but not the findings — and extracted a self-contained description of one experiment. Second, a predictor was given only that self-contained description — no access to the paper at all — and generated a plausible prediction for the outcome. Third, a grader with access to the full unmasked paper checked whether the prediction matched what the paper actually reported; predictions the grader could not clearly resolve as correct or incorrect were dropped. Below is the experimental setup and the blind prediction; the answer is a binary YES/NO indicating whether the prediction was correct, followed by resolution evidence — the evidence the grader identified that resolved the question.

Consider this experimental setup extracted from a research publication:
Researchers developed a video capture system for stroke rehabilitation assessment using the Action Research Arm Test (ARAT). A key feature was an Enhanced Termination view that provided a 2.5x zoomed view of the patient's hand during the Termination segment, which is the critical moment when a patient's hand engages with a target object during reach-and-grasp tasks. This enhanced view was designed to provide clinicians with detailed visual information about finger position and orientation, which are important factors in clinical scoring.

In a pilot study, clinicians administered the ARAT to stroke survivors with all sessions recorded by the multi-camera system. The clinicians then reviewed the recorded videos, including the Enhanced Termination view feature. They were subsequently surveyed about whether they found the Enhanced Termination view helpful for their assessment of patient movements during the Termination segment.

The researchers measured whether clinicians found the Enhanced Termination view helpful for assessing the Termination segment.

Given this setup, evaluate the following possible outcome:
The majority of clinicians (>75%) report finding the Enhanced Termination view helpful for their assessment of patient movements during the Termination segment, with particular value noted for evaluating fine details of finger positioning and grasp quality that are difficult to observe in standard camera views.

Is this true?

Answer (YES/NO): NO